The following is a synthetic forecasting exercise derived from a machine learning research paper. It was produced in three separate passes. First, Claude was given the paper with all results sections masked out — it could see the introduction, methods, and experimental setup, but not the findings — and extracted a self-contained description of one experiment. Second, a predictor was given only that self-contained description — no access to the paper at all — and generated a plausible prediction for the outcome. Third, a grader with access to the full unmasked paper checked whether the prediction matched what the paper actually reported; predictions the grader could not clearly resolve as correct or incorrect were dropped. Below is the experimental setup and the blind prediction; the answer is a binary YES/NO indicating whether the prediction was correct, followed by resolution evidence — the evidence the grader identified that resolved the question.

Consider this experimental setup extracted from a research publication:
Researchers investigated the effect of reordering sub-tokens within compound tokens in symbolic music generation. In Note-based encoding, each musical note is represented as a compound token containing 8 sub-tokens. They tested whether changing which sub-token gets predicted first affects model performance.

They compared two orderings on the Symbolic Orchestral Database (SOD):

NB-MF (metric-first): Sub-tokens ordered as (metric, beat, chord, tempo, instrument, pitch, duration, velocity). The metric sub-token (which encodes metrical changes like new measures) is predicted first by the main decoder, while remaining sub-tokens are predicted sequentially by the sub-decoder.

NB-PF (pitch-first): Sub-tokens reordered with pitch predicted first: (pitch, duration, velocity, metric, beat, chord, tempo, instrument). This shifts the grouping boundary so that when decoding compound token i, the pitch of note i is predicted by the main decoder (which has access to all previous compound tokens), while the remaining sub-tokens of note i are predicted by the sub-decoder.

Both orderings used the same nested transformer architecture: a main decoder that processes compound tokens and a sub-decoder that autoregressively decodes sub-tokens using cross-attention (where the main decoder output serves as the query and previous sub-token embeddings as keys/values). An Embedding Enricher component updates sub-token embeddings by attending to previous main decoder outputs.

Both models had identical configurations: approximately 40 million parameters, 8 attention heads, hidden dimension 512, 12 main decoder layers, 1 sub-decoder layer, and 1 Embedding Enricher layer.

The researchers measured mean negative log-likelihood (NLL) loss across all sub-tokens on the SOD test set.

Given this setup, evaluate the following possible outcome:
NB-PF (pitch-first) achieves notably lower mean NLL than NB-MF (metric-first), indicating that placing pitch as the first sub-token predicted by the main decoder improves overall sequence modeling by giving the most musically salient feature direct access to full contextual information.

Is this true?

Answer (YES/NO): NO